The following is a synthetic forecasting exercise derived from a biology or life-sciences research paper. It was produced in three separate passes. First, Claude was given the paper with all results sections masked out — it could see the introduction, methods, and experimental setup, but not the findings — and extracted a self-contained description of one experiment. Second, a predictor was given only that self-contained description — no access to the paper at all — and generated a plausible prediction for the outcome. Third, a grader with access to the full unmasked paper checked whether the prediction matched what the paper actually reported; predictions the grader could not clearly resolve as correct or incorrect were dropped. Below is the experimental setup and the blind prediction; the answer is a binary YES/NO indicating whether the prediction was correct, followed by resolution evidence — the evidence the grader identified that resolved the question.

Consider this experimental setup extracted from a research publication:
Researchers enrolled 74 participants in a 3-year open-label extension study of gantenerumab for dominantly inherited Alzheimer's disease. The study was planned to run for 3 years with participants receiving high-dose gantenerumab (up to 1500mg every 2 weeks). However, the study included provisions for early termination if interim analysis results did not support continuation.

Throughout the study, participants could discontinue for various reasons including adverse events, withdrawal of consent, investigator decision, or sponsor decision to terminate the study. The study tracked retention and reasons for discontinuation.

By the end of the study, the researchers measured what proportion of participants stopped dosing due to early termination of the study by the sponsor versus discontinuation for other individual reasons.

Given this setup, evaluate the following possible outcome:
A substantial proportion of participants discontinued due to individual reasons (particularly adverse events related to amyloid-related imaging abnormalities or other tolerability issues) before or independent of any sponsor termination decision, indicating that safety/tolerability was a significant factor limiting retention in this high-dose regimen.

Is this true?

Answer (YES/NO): NO